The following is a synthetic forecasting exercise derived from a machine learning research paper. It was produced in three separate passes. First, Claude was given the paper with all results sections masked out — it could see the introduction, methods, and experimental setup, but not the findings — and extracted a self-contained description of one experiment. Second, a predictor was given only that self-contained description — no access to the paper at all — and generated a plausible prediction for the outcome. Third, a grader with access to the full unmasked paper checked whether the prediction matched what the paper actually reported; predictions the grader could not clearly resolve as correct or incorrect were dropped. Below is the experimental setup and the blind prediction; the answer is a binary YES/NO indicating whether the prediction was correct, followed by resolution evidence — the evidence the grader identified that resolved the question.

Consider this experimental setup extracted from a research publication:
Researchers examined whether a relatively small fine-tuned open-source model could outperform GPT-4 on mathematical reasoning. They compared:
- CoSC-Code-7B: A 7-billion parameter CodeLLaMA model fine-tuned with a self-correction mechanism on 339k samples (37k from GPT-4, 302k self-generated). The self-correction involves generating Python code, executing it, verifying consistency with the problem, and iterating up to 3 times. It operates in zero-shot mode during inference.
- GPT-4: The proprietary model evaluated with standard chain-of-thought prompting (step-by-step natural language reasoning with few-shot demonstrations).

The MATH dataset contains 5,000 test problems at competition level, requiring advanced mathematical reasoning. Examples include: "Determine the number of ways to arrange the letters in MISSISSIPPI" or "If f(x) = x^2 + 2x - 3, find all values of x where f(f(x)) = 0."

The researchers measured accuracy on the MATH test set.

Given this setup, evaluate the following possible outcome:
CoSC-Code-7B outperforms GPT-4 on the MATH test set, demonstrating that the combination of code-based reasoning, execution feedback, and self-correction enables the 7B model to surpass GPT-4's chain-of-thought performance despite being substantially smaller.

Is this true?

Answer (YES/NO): YES